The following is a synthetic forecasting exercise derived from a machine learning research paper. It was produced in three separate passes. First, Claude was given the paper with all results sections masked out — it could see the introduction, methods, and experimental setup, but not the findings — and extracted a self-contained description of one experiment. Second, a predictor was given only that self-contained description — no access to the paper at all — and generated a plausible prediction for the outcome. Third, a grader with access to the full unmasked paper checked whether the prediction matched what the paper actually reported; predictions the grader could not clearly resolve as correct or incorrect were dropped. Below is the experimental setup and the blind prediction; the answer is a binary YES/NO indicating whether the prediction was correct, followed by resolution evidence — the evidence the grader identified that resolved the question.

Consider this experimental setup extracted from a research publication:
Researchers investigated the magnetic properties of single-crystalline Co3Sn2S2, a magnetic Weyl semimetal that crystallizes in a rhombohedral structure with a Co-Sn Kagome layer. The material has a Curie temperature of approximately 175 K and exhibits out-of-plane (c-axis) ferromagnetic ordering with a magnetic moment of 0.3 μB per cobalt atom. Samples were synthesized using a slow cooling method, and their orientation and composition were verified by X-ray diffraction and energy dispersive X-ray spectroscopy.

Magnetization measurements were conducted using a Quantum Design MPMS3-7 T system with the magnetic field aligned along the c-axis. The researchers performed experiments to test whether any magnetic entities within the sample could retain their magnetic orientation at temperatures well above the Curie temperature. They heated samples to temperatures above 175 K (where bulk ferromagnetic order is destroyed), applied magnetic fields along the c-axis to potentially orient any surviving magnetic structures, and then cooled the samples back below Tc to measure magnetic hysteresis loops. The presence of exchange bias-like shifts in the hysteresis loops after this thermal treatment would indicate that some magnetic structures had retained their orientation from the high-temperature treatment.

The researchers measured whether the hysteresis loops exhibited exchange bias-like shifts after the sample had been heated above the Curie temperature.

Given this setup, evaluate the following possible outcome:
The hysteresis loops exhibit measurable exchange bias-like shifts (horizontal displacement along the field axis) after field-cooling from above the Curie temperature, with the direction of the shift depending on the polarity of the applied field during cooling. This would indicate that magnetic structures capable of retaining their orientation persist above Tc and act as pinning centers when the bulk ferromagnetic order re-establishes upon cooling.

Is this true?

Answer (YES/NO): NO